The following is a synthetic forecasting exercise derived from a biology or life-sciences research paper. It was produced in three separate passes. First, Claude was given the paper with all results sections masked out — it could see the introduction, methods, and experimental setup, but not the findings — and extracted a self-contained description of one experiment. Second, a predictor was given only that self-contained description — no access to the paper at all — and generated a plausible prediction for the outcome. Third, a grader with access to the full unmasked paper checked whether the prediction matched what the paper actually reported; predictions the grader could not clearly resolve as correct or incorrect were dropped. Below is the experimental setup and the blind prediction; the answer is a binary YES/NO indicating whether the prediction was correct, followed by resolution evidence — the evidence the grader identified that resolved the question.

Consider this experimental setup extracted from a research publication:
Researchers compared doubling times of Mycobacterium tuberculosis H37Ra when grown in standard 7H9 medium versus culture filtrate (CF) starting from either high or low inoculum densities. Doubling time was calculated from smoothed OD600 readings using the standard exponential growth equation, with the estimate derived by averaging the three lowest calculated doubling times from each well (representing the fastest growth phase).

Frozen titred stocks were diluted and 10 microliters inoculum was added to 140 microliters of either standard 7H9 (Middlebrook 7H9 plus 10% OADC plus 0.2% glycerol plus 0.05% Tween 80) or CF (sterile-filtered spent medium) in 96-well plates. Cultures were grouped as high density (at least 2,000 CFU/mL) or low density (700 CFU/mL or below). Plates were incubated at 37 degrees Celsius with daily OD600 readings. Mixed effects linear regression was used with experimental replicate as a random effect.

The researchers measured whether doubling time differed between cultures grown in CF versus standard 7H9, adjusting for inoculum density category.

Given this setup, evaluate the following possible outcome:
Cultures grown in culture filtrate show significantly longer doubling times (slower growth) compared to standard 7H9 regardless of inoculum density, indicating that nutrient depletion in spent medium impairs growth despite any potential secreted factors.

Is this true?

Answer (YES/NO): NO